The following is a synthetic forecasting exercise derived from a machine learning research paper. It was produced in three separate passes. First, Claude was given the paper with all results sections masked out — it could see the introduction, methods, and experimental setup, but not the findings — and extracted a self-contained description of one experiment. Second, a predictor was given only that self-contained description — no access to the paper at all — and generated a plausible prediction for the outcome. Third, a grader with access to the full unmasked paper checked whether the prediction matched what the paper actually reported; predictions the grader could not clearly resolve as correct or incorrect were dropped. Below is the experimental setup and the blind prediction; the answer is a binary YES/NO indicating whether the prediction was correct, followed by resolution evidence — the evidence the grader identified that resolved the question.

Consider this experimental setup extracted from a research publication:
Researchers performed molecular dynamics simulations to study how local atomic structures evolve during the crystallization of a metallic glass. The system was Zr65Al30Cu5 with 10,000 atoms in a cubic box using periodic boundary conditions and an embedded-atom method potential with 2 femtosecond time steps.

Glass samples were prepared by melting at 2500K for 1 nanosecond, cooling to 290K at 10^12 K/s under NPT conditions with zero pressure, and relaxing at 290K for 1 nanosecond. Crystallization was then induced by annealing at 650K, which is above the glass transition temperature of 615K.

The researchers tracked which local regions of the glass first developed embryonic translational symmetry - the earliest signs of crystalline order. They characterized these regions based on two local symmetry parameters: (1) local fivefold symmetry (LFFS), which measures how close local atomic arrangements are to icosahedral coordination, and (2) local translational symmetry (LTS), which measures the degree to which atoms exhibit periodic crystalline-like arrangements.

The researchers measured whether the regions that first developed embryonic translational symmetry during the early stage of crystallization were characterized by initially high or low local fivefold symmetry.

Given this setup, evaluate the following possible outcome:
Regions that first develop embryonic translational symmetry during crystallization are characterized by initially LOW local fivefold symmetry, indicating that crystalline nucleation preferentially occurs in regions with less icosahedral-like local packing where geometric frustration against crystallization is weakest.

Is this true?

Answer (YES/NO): NO